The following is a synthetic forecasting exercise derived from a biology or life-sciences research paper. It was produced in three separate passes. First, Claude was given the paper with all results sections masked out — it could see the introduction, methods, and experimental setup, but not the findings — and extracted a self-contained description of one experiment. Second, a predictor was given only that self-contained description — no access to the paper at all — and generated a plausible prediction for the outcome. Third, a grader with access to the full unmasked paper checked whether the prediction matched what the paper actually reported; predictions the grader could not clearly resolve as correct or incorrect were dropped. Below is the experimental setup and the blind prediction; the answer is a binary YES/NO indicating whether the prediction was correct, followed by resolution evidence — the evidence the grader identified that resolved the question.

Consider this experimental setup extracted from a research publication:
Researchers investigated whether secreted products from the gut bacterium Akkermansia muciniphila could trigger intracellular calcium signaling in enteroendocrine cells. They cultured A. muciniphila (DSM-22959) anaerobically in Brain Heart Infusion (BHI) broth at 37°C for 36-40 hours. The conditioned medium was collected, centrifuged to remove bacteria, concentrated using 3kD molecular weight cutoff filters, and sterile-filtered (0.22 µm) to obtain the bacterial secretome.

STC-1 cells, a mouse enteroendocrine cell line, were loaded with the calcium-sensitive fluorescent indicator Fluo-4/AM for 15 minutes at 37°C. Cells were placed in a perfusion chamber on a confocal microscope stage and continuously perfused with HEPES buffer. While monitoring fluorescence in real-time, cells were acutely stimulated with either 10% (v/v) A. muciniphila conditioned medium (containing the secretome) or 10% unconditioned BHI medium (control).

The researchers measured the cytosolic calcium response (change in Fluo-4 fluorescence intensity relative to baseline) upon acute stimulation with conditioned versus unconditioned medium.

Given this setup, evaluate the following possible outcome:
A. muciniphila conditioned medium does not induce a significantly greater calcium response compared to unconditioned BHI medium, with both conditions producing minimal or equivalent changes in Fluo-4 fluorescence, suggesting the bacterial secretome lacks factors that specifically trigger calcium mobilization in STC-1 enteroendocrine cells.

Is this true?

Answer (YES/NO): NO